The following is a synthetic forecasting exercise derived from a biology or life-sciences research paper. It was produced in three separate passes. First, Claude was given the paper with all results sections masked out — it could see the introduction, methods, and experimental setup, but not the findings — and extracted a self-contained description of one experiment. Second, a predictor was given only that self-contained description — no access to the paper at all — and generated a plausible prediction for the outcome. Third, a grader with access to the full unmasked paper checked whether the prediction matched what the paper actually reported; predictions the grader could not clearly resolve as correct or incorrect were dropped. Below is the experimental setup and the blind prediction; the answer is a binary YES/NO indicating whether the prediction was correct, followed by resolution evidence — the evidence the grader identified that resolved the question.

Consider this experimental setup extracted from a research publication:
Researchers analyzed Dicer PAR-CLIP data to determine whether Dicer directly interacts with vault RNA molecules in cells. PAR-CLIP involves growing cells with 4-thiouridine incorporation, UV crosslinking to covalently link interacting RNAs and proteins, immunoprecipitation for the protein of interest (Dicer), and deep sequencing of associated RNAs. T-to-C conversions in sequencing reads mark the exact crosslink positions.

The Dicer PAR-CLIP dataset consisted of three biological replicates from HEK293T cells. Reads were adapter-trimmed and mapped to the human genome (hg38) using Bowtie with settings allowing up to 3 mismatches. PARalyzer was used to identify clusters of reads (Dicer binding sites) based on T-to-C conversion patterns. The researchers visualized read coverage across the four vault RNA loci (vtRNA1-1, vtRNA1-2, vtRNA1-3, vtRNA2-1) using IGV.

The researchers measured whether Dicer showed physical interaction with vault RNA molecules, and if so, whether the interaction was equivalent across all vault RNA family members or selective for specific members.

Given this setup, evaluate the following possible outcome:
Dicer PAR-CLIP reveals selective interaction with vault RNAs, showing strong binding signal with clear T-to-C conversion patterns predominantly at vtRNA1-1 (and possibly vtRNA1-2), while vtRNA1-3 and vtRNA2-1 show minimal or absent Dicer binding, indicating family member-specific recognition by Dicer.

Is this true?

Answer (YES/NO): NO